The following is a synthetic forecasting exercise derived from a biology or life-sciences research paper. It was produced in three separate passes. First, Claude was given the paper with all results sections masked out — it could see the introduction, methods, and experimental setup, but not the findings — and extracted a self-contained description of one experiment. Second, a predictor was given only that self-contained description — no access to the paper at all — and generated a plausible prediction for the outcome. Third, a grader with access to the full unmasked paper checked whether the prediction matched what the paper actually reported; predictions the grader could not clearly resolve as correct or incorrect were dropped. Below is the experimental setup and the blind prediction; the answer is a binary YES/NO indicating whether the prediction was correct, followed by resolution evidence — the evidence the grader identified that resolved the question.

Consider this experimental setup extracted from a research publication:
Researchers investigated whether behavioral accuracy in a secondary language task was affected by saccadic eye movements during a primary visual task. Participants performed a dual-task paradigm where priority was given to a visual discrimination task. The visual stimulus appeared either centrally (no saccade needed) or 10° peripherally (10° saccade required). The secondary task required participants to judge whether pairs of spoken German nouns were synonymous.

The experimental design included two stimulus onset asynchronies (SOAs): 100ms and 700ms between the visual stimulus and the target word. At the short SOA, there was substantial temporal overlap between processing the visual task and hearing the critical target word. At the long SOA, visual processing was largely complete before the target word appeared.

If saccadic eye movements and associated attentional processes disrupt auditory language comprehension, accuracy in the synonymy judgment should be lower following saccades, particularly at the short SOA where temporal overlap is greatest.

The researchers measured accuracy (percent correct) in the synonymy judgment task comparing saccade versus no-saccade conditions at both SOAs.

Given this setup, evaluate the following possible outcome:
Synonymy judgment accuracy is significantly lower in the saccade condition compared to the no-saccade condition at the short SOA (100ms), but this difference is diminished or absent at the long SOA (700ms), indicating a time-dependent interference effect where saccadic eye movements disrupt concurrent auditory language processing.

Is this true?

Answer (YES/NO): NO